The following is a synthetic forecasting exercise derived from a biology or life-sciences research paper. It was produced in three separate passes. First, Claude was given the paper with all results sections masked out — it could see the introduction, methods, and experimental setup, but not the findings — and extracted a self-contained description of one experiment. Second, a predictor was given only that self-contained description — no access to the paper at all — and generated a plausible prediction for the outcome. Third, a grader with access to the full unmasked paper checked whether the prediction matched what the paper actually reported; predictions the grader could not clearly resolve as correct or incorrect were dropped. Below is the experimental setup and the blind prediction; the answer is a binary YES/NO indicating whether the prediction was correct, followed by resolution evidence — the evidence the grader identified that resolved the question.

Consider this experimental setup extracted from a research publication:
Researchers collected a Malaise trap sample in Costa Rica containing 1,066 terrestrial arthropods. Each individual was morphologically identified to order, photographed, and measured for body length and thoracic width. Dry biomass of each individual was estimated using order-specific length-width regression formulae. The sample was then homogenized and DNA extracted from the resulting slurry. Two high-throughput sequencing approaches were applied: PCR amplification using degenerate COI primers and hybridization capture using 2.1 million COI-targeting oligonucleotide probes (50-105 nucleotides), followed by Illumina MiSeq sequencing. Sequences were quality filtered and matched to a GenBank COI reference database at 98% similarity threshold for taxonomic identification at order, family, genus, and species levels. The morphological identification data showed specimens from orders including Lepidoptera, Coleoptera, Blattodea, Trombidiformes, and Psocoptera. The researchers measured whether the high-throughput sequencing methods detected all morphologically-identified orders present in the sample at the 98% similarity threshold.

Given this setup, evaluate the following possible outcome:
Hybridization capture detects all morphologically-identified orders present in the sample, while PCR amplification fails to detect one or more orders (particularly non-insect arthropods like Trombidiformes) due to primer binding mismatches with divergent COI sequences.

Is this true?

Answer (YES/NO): NO